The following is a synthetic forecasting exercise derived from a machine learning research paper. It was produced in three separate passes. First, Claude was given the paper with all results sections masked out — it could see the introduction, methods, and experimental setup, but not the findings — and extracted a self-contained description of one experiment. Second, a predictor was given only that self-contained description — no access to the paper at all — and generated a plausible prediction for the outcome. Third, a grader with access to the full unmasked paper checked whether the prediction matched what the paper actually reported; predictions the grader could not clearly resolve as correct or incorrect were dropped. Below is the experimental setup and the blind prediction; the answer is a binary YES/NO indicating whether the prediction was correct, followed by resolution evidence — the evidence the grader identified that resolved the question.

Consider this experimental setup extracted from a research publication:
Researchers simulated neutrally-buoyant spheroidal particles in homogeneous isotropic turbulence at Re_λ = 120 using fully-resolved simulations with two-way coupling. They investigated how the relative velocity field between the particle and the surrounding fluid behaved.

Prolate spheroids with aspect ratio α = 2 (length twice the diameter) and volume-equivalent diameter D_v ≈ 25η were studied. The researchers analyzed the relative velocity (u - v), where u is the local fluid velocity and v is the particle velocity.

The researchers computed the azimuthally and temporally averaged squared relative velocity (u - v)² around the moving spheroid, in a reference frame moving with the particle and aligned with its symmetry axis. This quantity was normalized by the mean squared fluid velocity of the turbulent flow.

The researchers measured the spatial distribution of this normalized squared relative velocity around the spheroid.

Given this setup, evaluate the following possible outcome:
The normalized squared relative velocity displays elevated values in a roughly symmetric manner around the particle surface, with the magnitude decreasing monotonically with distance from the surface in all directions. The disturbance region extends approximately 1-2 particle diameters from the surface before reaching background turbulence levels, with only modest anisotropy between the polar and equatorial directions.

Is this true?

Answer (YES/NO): NO